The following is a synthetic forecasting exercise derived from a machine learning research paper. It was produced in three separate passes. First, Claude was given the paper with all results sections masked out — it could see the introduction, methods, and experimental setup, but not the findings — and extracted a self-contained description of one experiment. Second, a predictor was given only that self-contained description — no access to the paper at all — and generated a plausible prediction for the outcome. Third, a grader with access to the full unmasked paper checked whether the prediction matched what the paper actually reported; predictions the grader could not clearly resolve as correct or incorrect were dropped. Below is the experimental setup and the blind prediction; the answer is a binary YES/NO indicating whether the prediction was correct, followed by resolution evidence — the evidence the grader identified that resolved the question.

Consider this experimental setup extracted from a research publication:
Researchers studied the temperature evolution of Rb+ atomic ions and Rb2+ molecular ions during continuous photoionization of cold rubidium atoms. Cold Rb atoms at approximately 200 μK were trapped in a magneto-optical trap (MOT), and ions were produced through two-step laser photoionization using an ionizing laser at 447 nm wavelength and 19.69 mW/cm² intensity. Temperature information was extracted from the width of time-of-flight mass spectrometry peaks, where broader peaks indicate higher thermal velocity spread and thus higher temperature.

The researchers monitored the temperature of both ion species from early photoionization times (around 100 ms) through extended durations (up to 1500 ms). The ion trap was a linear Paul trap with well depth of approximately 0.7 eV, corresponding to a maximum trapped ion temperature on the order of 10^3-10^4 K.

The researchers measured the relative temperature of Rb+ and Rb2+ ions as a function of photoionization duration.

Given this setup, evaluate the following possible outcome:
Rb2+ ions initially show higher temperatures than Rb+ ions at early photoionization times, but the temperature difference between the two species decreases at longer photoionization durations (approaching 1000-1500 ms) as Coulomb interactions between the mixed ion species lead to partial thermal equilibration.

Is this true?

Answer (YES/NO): NO